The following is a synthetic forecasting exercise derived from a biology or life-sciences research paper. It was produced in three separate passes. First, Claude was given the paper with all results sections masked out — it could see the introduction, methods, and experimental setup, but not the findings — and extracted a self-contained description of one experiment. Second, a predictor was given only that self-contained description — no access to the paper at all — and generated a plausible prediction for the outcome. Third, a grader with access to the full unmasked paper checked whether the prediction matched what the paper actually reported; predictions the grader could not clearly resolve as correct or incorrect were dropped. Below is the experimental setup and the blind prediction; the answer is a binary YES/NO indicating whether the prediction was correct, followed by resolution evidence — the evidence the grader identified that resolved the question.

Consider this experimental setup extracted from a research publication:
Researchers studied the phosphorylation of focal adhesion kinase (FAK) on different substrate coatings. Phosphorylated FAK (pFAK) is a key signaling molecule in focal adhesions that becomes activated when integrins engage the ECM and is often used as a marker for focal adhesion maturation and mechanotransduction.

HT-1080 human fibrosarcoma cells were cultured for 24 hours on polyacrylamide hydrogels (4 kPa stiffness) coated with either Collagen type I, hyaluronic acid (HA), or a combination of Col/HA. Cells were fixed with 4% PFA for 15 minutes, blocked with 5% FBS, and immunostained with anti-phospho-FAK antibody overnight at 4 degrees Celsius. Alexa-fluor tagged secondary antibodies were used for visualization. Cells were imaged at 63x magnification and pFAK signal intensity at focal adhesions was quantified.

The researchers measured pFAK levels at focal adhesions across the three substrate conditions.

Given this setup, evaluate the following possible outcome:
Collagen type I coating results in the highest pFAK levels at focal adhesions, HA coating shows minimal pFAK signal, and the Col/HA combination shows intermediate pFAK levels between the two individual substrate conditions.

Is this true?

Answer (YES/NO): NO